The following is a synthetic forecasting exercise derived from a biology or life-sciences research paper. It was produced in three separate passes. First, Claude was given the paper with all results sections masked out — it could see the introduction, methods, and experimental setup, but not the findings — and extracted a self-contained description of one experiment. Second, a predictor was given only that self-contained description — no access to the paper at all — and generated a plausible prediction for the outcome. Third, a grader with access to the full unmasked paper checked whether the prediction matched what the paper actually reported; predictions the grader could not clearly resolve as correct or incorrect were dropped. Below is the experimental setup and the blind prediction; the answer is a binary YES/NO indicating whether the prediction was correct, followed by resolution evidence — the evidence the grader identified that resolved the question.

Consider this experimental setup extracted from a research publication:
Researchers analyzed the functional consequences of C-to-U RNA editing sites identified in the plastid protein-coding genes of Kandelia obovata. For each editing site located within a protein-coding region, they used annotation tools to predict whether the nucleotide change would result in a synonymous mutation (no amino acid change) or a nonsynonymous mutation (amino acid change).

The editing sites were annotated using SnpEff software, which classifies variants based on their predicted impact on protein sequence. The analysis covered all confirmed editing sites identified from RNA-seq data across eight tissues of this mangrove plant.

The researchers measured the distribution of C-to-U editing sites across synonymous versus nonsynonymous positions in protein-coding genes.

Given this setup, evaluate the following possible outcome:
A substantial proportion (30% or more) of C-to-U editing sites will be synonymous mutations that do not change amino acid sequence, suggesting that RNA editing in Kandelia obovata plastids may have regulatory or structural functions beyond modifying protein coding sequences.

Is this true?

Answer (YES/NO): NO